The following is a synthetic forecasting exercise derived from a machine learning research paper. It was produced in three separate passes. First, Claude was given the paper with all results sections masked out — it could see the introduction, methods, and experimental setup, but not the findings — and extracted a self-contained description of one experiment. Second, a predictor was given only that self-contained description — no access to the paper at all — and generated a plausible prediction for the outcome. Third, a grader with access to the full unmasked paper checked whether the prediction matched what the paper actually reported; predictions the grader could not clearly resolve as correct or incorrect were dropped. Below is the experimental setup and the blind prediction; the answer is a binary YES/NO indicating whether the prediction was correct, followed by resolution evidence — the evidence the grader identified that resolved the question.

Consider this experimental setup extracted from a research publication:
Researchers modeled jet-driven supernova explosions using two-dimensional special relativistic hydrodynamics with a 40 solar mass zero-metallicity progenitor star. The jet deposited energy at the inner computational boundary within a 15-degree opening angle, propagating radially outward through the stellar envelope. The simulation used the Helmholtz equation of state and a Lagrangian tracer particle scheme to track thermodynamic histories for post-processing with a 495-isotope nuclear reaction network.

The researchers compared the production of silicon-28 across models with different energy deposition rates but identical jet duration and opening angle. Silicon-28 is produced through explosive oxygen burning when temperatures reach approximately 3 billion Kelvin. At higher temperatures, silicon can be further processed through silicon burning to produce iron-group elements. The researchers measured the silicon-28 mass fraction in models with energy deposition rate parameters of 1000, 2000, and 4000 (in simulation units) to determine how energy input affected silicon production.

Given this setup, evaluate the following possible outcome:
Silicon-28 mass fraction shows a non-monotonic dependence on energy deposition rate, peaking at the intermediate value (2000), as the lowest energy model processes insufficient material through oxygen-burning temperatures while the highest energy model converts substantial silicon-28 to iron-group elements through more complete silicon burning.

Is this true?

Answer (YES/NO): NO